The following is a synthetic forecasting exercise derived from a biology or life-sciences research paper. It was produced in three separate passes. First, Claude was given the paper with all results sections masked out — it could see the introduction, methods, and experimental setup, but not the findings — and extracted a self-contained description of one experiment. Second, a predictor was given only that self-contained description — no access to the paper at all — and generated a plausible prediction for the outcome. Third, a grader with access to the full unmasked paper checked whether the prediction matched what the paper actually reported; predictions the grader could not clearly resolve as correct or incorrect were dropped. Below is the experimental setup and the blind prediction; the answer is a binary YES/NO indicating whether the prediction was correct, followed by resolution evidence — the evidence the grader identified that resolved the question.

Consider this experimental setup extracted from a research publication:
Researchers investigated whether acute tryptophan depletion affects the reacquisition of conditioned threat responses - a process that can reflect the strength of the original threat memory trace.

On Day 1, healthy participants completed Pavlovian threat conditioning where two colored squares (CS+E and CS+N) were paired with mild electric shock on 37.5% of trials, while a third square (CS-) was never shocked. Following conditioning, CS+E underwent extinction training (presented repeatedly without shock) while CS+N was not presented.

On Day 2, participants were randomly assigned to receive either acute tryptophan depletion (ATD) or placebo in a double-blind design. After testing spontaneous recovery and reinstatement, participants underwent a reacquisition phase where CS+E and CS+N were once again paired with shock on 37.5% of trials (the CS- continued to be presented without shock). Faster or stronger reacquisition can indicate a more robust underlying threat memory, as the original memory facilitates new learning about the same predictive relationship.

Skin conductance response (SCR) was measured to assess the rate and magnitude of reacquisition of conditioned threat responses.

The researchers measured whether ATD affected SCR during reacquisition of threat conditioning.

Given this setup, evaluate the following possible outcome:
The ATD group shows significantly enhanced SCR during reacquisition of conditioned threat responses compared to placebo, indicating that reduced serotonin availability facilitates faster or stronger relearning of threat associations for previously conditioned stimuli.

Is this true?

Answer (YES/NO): NO